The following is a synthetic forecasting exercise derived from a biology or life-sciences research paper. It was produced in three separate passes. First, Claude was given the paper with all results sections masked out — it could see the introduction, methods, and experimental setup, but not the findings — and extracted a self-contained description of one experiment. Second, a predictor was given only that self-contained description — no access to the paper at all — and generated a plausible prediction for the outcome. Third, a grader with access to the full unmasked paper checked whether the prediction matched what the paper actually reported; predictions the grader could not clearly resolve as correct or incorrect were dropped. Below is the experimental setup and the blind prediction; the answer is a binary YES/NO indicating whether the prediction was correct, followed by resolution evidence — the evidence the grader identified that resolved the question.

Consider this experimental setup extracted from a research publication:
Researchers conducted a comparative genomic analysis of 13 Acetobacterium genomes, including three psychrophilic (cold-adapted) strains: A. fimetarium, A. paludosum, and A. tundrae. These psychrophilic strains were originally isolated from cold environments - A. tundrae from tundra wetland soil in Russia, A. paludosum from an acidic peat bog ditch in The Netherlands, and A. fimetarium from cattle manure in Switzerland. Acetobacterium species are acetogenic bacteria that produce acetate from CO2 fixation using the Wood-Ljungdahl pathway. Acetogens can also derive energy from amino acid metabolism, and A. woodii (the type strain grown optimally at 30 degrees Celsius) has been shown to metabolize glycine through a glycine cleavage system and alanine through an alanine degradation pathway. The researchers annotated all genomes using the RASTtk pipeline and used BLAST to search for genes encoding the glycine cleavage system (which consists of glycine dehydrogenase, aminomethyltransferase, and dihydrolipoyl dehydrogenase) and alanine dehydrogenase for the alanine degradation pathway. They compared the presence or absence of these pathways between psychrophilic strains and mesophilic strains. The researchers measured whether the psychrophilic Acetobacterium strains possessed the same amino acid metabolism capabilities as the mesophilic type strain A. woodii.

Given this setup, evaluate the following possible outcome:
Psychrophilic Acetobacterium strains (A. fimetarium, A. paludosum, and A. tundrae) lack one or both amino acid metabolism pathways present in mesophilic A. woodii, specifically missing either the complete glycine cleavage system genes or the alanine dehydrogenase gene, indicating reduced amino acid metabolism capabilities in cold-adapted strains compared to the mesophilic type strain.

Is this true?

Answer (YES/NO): YES